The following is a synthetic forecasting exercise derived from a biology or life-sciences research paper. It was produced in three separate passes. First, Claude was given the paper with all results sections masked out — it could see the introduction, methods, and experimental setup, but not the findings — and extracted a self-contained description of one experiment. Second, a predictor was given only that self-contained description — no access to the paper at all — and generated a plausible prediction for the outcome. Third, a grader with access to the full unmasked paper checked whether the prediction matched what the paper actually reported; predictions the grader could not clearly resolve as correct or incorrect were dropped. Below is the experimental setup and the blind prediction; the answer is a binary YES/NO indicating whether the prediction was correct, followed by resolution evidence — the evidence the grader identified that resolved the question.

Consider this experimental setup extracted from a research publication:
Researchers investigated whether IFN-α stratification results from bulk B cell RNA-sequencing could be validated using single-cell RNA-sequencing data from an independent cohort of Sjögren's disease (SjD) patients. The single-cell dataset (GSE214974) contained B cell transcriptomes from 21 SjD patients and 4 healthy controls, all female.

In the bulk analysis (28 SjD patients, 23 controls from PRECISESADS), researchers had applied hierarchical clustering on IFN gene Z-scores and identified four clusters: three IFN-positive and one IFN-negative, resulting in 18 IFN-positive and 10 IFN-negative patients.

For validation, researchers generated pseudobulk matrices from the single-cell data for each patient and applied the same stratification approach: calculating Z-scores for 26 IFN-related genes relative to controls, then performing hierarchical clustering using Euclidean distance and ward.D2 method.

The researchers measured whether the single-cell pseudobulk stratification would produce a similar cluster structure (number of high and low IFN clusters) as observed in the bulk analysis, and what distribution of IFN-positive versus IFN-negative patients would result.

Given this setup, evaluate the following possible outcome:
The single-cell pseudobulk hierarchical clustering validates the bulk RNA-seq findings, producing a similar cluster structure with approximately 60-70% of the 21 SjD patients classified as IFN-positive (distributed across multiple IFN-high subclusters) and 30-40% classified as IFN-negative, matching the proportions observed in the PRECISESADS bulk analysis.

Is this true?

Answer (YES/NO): NO